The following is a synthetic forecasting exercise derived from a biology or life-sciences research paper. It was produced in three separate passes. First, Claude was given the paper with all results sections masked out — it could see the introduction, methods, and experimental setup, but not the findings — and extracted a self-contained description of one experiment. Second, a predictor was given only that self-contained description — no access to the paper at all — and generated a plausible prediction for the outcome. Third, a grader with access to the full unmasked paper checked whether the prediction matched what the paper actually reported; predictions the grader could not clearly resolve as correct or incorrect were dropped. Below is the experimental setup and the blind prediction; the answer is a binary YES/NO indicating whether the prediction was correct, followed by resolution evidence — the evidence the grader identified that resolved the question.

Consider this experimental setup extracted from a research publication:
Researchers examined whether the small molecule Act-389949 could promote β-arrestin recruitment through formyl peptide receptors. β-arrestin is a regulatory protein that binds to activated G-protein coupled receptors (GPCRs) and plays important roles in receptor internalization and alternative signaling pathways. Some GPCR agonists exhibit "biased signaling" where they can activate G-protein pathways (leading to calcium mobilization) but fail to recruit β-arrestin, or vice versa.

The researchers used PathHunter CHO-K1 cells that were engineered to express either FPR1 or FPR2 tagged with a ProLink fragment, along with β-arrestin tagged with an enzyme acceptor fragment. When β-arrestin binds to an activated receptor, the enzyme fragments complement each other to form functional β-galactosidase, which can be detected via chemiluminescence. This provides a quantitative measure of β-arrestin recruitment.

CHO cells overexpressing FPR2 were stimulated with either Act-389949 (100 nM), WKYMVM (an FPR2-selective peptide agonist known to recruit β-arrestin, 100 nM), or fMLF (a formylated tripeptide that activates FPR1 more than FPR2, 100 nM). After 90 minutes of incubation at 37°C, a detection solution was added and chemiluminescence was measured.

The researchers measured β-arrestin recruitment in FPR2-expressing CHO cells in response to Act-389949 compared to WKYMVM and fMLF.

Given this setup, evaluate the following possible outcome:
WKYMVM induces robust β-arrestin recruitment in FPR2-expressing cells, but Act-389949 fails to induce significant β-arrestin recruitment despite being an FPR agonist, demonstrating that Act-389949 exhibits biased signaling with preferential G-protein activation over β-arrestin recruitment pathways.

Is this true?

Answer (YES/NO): NO